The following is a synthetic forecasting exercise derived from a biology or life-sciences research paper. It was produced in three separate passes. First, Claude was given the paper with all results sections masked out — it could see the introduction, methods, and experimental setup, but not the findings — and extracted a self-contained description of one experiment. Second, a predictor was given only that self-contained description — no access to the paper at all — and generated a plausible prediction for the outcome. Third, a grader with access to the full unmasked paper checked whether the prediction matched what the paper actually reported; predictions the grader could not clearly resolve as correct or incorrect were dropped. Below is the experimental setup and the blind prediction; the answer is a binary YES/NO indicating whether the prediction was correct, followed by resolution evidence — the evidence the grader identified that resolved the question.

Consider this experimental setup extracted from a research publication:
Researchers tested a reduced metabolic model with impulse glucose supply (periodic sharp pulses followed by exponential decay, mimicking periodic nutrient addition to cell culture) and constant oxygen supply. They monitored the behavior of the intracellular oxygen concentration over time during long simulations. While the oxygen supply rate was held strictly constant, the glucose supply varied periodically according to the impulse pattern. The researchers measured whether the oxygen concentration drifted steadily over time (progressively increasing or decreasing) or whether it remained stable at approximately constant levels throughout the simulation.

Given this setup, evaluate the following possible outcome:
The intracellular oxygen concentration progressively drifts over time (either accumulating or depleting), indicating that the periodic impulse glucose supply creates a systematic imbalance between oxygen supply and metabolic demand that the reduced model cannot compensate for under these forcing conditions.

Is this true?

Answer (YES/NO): YES